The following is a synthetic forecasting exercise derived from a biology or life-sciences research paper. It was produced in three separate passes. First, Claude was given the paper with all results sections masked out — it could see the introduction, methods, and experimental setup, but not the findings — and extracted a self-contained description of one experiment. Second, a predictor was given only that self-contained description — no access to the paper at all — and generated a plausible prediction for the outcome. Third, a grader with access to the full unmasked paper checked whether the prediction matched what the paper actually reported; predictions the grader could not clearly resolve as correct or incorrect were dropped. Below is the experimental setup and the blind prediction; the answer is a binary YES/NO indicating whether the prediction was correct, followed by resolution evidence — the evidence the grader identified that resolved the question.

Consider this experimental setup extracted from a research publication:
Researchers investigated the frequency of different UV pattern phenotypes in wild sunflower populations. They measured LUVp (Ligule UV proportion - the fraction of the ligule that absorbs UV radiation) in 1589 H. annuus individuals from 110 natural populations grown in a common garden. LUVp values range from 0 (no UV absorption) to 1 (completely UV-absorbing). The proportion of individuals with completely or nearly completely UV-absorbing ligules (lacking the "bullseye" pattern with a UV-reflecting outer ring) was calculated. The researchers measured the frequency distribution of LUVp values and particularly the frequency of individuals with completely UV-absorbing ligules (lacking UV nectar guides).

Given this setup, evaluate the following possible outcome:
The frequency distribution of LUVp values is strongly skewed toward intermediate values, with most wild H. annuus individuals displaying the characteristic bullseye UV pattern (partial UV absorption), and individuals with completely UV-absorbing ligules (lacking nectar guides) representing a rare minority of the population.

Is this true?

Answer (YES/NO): NO